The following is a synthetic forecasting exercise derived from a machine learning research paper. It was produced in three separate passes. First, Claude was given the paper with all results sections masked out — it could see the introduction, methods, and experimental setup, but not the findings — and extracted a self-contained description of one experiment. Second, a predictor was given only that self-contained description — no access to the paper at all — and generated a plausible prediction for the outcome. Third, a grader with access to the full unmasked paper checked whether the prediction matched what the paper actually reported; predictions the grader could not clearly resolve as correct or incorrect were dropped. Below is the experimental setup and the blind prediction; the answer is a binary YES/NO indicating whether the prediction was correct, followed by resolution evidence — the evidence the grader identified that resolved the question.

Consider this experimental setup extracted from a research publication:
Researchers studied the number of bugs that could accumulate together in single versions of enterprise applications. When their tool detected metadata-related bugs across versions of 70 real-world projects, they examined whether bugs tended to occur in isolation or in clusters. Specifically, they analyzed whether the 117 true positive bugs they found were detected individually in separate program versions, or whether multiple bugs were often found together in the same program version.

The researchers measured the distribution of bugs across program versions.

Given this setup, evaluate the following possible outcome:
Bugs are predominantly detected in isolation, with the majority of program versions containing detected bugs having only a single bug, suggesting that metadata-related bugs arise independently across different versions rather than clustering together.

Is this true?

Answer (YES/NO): NO